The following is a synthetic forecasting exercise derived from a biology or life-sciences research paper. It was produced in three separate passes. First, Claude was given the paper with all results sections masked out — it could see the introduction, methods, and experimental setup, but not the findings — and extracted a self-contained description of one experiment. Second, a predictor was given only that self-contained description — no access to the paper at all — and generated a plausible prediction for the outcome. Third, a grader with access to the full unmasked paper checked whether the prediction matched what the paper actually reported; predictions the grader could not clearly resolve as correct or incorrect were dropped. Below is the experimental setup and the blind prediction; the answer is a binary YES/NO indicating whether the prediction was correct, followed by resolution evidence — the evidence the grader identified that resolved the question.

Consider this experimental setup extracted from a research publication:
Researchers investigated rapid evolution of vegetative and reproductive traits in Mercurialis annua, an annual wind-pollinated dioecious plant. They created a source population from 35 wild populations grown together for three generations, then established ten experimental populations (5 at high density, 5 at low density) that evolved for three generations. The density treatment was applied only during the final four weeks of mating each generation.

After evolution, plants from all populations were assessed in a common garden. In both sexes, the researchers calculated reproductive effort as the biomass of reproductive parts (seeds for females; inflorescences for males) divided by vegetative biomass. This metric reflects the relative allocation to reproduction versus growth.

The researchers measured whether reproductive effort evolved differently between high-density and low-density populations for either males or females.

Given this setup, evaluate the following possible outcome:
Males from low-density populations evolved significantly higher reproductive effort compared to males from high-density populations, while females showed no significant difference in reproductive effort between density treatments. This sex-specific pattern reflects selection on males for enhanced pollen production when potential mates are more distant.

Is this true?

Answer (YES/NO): NO